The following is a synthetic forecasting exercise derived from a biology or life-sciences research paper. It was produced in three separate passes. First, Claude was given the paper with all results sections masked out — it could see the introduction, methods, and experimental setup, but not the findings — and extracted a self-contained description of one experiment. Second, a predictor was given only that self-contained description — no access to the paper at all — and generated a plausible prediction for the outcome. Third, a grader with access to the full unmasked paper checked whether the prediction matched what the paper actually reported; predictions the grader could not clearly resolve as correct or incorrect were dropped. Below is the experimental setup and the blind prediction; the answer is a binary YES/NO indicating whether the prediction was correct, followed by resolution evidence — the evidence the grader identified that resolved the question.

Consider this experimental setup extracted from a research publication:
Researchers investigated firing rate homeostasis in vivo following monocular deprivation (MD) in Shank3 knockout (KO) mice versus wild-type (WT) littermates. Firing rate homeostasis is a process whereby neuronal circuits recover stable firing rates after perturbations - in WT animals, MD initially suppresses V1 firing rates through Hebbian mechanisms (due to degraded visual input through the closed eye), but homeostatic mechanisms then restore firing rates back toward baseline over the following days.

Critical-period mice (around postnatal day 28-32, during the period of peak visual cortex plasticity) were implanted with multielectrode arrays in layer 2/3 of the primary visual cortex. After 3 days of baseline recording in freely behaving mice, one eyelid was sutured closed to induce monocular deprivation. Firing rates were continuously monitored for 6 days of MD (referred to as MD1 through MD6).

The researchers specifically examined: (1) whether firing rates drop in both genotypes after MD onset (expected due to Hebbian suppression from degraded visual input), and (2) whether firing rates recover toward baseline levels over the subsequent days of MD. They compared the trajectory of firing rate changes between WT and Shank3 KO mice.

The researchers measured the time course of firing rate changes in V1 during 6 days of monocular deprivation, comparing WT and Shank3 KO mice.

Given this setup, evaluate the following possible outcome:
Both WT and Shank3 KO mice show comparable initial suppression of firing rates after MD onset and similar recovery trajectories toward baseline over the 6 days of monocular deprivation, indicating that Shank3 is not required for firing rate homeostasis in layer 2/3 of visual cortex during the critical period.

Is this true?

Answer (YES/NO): NO